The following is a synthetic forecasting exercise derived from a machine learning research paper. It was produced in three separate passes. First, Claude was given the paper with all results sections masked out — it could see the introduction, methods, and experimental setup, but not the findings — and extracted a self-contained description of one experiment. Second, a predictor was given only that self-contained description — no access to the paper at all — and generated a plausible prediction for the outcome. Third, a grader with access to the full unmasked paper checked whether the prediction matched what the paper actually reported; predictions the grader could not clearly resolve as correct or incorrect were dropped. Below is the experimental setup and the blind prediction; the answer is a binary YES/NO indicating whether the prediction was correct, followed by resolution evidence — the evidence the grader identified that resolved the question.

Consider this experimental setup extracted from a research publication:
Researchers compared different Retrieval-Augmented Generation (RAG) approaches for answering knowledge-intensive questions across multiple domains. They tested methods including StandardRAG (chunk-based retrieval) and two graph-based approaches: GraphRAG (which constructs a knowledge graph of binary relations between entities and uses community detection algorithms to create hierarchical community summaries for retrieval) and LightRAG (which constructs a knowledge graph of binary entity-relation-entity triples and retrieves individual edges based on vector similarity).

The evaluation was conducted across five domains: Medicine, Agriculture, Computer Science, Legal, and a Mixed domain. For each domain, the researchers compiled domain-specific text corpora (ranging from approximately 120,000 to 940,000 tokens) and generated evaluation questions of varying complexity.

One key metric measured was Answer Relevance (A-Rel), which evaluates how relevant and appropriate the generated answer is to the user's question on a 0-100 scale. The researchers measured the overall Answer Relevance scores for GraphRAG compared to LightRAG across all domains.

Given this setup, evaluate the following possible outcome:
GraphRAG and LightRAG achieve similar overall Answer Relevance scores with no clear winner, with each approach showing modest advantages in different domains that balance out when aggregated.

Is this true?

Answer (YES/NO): NO